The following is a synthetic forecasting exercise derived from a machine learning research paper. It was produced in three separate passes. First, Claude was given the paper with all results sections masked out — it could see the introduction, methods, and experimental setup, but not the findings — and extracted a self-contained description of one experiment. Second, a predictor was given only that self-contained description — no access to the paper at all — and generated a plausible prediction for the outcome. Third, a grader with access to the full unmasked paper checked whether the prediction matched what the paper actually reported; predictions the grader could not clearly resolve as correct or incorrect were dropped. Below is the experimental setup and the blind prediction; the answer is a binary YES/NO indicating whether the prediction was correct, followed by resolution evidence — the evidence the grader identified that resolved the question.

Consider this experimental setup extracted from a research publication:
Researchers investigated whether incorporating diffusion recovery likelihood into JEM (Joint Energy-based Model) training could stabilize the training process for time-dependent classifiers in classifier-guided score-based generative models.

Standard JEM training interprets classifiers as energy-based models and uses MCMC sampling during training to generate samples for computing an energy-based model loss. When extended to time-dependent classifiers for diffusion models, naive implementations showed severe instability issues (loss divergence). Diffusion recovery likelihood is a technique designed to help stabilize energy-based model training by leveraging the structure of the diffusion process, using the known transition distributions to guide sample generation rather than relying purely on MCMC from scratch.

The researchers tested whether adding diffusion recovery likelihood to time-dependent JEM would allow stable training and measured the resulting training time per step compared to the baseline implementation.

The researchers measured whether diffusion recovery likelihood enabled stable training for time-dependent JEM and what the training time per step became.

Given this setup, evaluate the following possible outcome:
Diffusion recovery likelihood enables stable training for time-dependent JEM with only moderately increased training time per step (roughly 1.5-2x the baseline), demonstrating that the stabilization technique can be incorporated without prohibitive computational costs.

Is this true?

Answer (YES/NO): NO